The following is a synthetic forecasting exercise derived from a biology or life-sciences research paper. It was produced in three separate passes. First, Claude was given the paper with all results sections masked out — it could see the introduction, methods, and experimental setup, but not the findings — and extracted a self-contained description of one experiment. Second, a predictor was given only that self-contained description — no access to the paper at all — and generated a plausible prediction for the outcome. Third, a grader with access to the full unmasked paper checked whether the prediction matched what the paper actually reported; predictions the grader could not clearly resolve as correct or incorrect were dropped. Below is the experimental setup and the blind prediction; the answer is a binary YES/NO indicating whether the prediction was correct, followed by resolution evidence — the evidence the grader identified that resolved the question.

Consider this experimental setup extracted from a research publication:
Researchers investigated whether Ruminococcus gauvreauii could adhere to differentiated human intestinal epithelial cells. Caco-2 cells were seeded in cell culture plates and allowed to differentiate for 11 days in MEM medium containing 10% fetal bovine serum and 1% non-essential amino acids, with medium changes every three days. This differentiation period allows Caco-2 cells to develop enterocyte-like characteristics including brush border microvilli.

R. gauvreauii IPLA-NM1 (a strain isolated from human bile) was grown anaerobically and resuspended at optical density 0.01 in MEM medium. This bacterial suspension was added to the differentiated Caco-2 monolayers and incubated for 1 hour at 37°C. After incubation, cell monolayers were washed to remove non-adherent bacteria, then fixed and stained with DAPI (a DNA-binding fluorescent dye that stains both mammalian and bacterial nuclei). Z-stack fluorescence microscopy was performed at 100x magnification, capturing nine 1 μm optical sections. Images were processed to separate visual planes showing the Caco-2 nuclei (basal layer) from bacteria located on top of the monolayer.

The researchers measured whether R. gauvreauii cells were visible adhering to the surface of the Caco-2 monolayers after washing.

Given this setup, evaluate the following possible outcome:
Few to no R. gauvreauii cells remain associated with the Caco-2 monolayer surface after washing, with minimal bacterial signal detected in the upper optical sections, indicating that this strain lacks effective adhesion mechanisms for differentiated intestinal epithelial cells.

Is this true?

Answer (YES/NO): NO